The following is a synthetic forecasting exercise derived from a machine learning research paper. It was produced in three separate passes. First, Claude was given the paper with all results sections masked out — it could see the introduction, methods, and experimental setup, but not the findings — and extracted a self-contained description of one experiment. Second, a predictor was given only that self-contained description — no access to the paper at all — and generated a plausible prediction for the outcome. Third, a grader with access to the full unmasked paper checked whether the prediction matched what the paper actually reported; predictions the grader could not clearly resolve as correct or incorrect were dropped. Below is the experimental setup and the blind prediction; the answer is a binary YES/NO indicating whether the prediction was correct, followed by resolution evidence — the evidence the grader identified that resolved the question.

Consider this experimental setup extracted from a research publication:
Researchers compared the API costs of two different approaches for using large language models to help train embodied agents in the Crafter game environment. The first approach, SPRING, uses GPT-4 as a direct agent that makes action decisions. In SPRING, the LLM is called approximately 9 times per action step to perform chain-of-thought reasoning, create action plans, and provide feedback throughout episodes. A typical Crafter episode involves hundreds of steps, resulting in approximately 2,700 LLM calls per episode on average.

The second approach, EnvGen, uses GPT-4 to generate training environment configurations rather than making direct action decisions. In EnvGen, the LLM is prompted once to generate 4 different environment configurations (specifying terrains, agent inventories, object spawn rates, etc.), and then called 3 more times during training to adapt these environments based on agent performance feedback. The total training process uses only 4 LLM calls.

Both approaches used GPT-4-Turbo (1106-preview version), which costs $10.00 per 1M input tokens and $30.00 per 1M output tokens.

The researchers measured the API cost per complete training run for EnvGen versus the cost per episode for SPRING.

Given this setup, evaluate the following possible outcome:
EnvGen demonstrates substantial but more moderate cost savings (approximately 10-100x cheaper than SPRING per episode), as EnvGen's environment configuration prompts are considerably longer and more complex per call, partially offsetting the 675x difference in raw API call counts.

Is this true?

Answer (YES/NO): NO